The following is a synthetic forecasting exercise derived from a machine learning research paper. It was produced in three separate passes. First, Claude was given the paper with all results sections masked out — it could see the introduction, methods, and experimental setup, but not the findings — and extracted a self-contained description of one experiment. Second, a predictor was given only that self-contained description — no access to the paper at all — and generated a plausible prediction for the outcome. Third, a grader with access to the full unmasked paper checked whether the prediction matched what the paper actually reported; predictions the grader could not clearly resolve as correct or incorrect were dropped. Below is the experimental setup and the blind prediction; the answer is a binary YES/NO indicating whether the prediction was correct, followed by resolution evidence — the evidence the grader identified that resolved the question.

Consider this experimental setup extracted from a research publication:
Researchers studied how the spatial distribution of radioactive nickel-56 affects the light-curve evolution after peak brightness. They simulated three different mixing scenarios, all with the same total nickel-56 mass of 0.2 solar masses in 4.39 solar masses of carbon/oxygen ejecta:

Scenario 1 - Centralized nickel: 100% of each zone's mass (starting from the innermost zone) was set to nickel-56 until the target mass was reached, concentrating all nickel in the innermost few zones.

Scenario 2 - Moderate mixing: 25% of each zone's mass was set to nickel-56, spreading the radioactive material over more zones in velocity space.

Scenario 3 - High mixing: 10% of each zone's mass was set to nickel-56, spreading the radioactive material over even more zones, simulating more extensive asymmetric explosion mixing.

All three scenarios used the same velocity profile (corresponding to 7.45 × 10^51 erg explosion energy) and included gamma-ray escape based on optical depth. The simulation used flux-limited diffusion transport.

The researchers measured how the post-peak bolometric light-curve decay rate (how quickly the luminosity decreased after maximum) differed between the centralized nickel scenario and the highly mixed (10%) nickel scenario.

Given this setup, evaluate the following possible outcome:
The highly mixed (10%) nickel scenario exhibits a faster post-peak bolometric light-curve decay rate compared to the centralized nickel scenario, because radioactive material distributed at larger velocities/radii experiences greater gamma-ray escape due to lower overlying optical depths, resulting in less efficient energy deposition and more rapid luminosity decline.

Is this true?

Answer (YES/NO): YES